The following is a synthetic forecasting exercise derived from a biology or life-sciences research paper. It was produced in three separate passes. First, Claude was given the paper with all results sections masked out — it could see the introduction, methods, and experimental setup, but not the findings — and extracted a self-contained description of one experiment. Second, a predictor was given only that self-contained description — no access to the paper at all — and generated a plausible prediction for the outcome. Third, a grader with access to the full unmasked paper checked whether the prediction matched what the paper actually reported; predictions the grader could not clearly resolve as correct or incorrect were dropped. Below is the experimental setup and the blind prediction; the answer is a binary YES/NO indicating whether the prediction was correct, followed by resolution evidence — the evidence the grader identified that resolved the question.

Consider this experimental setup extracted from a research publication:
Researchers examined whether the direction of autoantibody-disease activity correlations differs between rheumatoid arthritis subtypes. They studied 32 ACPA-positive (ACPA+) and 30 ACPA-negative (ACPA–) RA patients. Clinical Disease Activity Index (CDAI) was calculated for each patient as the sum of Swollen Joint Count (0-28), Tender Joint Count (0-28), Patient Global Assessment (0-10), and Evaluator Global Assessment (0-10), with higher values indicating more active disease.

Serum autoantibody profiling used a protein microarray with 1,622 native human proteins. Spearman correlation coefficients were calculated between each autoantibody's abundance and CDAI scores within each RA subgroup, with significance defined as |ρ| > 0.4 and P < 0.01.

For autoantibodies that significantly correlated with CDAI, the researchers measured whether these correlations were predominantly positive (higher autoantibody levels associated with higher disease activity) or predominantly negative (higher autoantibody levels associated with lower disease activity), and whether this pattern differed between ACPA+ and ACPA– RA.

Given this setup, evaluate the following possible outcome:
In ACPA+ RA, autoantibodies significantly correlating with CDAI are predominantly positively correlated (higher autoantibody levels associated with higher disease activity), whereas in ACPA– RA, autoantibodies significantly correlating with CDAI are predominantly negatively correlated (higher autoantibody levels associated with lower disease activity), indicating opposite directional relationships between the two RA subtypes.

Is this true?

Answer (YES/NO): NO